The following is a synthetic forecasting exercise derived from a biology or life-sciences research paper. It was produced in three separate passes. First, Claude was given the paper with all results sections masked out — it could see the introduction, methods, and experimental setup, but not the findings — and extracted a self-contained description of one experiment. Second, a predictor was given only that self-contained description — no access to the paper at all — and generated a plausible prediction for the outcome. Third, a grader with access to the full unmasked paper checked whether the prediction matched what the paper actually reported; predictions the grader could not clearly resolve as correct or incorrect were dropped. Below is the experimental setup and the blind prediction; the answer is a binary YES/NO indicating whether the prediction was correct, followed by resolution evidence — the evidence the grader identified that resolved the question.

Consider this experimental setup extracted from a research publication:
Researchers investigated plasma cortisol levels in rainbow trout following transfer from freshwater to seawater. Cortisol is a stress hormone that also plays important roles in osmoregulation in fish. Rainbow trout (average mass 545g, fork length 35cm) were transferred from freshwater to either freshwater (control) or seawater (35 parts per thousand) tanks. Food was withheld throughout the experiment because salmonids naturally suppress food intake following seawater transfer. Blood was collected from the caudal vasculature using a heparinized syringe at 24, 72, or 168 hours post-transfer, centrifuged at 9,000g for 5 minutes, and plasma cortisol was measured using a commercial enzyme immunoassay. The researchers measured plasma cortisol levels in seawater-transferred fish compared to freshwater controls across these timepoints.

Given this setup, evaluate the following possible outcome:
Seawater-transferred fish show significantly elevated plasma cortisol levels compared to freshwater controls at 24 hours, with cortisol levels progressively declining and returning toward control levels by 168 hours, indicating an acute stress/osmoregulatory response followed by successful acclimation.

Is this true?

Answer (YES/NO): NO